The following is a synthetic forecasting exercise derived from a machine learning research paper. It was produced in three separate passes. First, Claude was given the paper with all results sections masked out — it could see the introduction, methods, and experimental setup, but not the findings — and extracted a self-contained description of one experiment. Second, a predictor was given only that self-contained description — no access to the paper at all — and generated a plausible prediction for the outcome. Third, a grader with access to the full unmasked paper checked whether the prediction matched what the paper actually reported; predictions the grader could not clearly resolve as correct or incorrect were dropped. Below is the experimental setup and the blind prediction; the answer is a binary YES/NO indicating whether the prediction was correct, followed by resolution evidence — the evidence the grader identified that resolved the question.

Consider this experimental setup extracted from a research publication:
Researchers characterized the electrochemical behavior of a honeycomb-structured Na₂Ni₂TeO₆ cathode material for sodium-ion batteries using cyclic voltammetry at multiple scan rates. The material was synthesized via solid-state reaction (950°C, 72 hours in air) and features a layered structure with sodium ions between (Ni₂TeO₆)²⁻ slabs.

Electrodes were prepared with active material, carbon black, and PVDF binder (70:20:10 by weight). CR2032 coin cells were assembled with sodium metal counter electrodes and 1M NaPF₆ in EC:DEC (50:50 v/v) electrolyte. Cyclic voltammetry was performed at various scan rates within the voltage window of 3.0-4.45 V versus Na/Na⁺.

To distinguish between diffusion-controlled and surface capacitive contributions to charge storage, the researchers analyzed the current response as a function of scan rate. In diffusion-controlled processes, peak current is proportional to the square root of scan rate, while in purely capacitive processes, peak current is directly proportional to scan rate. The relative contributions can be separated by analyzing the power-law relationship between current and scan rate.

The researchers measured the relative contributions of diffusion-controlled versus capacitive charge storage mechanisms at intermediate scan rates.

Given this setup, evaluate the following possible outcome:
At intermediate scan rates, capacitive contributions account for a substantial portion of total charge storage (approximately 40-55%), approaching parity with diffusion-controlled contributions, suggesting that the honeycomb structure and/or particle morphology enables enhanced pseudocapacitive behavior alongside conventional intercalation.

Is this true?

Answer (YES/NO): NO